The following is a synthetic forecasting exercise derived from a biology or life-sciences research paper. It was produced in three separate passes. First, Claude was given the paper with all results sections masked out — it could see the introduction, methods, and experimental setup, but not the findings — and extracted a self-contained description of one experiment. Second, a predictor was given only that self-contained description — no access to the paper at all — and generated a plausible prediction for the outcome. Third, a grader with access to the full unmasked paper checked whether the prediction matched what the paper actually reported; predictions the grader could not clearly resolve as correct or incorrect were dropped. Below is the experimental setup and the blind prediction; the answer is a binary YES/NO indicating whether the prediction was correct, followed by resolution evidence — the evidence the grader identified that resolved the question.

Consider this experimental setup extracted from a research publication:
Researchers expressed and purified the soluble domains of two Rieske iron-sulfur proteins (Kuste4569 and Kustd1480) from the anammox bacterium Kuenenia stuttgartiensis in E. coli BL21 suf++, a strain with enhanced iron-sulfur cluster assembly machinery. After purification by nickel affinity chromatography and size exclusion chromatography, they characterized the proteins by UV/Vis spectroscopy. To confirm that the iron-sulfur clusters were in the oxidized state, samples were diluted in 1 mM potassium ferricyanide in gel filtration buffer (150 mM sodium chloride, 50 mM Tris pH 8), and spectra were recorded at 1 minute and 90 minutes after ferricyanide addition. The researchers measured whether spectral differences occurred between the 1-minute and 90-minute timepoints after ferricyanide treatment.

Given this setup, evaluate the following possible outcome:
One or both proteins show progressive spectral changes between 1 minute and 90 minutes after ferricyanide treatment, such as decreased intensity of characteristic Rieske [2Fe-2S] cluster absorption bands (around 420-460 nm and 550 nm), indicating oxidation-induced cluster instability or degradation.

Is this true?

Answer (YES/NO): NO